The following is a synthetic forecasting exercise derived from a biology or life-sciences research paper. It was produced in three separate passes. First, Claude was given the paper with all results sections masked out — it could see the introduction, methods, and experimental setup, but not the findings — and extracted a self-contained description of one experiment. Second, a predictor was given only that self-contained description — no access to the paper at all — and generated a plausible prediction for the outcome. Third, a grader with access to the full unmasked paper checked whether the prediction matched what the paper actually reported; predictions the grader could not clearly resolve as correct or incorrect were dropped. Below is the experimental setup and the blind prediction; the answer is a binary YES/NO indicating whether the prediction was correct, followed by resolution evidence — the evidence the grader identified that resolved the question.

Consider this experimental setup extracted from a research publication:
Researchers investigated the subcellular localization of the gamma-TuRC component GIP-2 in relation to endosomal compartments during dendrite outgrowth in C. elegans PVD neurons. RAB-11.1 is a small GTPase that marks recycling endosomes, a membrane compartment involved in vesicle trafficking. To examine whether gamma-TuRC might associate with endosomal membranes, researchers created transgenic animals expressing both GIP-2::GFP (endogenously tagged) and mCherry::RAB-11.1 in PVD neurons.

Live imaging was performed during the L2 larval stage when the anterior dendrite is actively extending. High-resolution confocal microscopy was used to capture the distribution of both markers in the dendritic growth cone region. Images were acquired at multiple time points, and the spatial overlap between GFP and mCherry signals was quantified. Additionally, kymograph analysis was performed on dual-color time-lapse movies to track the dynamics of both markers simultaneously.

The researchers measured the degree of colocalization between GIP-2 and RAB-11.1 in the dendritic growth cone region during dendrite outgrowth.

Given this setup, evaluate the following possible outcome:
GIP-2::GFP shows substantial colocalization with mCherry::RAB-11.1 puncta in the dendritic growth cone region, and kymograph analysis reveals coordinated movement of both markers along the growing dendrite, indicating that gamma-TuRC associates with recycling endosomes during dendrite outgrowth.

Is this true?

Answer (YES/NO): YES